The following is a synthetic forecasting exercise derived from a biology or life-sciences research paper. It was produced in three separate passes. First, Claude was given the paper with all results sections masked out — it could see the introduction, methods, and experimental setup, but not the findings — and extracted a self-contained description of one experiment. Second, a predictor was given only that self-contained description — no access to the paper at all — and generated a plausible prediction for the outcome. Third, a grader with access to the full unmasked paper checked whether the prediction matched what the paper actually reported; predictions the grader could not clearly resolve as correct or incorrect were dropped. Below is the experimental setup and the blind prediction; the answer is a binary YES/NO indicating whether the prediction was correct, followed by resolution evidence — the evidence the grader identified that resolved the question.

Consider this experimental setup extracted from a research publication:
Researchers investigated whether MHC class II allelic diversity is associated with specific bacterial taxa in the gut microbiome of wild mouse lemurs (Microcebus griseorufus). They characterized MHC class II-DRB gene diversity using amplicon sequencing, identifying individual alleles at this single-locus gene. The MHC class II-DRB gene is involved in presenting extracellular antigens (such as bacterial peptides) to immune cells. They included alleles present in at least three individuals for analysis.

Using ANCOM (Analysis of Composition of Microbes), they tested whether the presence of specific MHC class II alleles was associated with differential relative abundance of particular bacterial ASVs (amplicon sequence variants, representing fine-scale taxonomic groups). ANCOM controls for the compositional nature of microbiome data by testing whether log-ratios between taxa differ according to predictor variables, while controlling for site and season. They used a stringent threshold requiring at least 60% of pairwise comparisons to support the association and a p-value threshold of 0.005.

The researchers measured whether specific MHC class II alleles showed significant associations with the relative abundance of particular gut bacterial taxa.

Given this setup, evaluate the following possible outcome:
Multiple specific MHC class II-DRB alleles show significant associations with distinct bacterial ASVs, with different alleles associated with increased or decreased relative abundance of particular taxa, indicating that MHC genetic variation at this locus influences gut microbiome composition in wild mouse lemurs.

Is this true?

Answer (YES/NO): YES